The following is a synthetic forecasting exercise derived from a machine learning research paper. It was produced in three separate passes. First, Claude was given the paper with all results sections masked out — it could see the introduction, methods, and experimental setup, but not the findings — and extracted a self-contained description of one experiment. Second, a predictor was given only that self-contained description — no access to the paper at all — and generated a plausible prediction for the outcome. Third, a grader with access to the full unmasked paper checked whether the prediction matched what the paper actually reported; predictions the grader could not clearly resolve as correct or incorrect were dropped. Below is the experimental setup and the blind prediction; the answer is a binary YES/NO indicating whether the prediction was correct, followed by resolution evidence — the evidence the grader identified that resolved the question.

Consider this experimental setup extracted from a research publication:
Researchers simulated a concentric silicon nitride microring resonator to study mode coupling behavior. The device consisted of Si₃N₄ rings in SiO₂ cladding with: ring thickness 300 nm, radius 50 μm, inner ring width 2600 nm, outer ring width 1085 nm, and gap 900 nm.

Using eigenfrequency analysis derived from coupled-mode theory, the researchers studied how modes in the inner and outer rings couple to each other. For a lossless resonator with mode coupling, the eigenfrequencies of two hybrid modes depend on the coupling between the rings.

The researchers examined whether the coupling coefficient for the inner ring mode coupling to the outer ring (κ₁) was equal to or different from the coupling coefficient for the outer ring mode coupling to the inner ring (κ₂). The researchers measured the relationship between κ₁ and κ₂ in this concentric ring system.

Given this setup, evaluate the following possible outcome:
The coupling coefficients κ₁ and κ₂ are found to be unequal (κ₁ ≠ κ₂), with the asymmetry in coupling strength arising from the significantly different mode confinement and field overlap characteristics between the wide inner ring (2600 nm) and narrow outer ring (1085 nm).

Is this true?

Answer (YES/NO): YES